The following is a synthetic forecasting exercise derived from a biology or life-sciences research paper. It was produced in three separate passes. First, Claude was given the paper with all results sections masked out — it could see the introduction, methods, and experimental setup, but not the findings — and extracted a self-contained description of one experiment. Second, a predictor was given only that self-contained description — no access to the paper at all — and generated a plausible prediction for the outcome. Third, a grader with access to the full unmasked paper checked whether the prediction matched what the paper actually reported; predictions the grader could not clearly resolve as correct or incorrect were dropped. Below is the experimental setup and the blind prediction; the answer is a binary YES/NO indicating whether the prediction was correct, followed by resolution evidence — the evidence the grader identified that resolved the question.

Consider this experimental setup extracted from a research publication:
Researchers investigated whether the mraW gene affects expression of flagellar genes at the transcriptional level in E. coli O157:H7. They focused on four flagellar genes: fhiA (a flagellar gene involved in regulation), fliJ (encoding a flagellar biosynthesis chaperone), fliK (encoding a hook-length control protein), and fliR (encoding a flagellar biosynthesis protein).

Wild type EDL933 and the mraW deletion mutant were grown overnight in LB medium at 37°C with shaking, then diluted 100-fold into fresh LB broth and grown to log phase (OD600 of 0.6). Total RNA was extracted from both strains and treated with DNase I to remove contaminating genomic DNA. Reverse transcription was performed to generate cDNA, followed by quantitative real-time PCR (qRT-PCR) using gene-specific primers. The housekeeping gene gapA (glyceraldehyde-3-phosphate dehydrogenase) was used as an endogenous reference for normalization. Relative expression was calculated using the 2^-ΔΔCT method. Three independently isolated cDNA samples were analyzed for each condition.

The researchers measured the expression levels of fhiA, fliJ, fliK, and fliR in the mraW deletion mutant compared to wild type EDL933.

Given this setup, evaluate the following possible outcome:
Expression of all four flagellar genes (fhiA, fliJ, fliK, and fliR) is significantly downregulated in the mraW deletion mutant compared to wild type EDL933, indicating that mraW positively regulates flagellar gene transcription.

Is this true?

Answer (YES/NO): YES